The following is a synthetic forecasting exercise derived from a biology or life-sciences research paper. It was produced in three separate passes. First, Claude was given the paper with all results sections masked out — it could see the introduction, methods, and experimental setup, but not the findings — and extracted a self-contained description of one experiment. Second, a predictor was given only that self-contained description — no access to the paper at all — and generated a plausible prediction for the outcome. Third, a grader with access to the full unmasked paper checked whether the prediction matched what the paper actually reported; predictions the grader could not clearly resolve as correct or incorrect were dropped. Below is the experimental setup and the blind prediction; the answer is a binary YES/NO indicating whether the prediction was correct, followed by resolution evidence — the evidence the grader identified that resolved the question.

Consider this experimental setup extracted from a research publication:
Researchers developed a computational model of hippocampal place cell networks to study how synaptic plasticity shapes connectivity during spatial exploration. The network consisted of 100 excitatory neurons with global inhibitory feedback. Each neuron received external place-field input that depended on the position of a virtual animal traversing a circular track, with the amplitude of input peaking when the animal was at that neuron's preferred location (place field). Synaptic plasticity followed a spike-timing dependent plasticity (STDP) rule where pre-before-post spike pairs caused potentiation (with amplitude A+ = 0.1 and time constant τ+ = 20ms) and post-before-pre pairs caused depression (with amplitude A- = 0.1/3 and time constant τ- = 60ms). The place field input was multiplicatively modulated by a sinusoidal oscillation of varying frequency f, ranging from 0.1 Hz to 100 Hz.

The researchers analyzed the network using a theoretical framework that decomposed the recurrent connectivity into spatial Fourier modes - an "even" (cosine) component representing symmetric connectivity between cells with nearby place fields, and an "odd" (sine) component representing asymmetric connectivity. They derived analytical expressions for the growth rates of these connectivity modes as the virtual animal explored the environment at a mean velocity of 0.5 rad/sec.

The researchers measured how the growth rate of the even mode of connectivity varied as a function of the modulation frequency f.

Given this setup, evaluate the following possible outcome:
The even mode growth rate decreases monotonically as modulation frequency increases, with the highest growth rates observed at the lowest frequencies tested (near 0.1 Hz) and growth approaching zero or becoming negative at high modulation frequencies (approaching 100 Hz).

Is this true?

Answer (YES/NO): NO